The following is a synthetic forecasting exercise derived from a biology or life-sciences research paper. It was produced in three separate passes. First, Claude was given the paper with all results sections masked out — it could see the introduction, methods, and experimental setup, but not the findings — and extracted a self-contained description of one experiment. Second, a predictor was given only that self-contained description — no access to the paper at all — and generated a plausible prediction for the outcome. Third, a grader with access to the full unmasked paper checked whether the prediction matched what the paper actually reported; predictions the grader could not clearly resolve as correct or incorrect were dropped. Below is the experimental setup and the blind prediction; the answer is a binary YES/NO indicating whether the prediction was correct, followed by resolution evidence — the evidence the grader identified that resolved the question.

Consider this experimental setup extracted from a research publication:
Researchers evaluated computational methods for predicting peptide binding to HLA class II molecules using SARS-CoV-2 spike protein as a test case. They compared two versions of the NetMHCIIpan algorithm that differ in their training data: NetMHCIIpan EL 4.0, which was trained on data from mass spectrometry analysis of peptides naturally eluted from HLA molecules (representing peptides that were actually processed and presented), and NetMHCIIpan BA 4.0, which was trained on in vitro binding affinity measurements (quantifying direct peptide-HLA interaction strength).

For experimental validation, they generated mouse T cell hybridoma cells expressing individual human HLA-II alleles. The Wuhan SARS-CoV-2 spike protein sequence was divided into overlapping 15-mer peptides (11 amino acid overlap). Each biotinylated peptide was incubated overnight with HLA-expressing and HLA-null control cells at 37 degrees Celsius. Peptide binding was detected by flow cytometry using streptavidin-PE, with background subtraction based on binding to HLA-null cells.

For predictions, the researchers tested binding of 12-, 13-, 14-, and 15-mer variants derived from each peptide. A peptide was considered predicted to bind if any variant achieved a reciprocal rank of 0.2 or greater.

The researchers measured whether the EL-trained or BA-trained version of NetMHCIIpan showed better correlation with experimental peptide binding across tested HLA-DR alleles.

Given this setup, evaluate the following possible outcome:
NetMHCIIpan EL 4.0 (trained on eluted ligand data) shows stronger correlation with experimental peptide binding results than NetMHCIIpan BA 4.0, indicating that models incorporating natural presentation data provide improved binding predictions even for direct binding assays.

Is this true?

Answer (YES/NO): YES